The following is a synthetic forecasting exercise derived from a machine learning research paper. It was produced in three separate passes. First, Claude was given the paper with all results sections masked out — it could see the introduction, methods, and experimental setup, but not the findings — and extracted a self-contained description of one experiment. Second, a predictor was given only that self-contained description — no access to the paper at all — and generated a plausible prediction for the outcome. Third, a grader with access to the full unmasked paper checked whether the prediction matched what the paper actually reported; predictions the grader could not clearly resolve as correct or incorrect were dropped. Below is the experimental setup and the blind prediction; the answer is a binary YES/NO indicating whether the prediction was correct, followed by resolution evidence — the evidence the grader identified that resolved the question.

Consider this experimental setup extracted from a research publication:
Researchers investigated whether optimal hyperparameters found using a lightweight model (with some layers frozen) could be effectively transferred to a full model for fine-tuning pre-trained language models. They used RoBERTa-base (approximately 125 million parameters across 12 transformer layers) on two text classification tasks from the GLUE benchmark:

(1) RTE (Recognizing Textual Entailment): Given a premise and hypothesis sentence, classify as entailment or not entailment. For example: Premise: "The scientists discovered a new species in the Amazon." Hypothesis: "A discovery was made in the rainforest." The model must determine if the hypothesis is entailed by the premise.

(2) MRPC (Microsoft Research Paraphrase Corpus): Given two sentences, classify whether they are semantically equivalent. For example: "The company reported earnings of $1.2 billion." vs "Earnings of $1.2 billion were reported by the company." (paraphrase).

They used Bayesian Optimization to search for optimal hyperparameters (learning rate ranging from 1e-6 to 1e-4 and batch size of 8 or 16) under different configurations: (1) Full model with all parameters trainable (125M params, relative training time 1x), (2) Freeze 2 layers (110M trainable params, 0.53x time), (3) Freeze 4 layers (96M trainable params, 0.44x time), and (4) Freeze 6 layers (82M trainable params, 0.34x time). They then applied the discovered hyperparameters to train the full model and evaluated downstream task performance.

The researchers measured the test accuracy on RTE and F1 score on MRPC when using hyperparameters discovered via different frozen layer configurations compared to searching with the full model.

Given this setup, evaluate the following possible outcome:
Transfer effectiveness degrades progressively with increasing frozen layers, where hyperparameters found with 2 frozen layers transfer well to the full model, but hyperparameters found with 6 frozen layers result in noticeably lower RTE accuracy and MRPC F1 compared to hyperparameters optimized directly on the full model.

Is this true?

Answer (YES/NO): NO